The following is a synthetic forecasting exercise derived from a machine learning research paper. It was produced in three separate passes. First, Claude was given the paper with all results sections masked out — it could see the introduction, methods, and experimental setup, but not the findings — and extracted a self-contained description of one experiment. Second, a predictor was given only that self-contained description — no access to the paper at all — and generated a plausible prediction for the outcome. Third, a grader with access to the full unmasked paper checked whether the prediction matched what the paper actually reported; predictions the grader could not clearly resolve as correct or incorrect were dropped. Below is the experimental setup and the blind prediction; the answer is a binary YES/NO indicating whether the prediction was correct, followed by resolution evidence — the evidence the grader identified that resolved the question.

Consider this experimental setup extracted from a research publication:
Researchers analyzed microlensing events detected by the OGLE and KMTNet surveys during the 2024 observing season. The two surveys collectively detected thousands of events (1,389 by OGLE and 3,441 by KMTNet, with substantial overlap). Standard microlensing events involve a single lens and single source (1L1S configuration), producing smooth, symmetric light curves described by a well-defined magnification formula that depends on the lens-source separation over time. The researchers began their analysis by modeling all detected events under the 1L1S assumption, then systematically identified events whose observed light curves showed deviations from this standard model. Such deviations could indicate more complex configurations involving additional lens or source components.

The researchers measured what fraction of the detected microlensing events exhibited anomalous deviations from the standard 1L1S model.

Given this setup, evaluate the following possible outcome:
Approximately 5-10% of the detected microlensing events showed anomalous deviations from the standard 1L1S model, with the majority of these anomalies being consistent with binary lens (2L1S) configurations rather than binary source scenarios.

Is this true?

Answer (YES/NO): NO